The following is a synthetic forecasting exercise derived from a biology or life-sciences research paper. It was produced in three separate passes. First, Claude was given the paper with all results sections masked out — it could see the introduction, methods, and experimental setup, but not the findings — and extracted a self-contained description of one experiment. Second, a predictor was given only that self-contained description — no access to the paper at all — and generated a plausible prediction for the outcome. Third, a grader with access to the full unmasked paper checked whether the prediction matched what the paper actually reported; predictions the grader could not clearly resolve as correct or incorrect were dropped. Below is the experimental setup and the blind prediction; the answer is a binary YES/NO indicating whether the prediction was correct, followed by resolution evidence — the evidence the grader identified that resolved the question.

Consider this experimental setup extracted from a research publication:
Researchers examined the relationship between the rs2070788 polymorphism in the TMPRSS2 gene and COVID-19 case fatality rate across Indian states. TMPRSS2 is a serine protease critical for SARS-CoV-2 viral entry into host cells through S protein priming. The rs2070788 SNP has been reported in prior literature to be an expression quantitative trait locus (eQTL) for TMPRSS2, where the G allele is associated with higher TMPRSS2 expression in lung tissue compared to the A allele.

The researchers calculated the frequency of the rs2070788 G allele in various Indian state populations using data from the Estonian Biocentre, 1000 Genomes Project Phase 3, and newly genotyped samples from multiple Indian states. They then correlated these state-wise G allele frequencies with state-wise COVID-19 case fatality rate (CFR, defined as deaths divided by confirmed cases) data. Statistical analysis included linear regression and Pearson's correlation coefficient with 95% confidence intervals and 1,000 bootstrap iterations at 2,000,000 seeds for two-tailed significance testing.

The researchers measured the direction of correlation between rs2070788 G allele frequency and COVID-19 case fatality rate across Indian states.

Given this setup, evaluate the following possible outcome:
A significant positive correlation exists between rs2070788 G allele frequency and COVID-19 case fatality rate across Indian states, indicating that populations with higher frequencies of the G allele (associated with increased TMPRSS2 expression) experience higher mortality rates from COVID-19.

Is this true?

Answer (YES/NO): YES